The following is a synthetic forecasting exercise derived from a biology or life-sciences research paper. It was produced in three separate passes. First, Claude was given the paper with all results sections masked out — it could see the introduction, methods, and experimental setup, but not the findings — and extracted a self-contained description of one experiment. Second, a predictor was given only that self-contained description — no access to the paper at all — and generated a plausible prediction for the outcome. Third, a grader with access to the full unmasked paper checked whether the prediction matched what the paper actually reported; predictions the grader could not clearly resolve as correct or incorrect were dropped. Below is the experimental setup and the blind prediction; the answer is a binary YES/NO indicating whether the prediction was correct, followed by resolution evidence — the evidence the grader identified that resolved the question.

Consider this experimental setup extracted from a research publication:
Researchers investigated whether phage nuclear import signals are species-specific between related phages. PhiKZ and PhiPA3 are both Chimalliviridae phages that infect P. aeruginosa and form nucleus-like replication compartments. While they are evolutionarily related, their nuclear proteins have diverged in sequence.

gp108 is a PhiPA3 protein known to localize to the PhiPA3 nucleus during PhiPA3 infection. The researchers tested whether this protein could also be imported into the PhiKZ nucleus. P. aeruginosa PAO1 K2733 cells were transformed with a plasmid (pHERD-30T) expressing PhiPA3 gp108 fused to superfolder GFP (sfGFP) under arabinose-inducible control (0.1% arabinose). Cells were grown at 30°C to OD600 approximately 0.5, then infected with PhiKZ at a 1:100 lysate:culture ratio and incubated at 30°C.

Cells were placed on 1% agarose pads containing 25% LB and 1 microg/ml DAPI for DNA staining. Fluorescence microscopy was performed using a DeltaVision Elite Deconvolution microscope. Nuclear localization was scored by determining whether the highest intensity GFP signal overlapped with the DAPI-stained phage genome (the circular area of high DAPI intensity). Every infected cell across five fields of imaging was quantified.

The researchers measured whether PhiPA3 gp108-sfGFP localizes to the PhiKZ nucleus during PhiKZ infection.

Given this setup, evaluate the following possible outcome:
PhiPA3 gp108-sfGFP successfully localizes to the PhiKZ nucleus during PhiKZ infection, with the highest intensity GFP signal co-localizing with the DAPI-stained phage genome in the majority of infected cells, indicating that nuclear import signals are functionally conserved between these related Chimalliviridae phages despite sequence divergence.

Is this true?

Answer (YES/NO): NO